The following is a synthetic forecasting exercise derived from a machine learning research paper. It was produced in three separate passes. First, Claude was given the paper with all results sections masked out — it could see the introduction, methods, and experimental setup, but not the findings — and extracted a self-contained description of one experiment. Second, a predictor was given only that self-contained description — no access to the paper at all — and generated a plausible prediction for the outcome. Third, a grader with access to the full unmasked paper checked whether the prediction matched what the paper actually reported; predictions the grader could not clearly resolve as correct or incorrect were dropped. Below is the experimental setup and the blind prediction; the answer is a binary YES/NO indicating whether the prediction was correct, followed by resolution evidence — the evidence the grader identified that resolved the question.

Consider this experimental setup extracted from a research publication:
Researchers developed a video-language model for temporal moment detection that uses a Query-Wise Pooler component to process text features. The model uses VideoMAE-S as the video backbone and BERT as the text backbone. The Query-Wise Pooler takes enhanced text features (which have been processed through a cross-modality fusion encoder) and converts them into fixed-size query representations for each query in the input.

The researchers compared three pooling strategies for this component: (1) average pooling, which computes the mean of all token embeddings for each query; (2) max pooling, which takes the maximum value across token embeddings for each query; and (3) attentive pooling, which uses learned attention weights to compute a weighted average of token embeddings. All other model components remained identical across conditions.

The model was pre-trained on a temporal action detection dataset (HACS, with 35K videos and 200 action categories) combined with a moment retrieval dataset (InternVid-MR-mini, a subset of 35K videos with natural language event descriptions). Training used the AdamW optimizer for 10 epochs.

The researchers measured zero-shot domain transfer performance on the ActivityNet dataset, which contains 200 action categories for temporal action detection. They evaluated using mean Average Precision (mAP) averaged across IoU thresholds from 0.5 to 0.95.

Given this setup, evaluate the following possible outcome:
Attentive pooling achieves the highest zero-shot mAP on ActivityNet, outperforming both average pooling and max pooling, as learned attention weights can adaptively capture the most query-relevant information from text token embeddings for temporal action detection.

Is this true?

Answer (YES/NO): NO